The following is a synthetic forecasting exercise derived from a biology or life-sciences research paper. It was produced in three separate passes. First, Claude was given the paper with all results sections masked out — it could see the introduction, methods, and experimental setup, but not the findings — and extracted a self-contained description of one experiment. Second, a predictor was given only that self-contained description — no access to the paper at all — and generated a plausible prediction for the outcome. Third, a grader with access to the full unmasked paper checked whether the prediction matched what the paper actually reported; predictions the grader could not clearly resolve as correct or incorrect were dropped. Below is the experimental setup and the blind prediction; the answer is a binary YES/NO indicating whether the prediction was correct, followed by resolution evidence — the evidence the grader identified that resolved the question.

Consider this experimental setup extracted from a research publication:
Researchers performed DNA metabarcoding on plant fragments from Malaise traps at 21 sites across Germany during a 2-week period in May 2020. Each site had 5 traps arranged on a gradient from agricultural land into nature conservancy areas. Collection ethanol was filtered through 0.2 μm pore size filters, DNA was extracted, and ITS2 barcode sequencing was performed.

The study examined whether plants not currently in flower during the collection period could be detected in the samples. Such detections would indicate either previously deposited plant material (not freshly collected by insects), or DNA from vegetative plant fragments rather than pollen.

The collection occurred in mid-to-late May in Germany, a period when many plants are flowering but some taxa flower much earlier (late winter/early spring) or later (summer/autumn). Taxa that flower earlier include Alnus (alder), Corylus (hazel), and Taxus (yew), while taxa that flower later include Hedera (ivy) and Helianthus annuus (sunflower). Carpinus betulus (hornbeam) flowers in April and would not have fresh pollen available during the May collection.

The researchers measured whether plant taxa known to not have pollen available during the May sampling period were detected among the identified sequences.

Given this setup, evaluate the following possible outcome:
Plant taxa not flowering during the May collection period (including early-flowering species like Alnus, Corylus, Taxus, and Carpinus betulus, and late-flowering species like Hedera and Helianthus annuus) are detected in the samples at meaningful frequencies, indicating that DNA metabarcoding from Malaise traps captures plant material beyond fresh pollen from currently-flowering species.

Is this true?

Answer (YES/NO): NO